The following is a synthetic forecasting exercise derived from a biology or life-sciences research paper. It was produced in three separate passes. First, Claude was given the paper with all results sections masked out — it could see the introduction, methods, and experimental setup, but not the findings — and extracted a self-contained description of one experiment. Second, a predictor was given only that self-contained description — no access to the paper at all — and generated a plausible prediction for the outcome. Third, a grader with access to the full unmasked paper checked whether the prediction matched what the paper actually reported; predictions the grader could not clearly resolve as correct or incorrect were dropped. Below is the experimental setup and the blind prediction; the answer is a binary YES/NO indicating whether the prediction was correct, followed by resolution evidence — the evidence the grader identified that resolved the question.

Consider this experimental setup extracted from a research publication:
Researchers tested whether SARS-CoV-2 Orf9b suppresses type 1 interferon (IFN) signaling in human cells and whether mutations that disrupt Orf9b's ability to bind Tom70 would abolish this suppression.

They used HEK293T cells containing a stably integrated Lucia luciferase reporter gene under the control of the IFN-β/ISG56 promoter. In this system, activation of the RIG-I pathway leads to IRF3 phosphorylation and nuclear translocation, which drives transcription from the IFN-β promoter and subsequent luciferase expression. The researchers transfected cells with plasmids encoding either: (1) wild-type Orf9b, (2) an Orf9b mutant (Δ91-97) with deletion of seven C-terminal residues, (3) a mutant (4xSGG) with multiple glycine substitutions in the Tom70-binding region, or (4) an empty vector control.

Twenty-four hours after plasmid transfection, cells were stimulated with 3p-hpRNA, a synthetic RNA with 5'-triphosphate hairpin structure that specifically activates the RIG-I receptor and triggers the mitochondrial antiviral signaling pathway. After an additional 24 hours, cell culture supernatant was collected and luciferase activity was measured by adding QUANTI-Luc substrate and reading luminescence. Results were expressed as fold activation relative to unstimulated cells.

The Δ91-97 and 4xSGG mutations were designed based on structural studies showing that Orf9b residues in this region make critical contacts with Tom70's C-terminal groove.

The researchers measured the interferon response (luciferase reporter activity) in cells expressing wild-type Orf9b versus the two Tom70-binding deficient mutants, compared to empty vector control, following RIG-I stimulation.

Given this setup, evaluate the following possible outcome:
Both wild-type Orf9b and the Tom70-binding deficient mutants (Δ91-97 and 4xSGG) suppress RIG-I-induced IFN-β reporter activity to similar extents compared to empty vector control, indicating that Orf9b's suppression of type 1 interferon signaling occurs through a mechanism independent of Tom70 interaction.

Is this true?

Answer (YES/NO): NO